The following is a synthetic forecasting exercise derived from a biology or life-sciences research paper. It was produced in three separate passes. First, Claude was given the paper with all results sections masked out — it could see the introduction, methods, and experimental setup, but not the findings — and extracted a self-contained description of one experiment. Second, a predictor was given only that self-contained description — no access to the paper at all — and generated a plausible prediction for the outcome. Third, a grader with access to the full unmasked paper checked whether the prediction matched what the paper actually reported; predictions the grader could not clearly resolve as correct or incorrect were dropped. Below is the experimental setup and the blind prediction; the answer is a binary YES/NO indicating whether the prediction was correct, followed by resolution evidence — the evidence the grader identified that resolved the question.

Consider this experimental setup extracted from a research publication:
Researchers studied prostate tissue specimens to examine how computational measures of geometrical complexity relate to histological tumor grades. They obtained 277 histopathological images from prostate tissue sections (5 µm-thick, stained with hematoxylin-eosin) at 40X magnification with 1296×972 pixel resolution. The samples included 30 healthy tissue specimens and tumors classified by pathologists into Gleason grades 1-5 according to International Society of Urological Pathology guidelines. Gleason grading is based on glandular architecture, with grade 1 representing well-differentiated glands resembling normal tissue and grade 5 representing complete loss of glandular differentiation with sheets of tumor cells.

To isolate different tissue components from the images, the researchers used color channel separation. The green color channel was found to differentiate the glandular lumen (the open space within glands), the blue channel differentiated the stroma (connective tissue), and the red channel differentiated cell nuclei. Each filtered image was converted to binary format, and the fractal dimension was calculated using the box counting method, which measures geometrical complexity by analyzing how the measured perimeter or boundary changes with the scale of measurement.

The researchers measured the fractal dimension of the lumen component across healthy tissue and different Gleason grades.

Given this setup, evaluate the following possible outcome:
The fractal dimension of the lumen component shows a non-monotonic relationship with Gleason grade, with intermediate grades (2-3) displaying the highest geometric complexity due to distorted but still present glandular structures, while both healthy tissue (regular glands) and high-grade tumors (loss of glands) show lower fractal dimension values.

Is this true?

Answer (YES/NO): NO